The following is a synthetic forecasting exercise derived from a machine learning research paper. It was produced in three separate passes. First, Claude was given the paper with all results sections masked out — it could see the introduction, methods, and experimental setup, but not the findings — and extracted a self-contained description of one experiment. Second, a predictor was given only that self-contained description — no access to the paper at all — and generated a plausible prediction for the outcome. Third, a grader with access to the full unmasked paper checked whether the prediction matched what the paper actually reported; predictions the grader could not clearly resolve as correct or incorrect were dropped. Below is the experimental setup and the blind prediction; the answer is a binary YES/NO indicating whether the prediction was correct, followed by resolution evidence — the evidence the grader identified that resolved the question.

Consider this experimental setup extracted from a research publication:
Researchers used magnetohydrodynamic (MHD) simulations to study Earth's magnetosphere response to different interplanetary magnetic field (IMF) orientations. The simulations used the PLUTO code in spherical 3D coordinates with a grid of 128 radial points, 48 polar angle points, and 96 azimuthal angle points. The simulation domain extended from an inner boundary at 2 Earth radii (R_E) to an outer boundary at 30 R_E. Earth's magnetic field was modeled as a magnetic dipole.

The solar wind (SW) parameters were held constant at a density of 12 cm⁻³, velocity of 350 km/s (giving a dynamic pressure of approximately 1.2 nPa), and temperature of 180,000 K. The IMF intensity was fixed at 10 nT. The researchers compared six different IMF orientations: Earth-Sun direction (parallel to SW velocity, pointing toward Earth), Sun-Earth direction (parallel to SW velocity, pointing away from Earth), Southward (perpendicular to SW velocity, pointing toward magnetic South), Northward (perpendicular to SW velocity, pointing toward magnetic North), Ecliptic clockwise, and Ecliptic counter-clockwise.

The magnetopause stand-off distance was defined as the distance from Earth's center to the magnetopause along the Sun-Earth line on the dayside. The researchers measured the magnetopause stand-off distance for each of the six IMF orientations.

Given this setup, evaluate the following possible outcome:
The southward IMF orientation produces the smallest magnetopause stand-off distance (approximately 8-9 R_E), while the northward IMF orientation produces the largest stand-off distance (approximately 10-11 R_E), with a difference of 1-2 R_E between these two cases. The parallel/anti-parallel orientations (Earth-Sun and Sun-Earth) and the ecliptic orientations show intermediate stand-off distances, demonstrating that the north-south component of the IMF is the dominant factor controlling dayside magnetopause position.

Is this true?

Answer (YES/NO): NO